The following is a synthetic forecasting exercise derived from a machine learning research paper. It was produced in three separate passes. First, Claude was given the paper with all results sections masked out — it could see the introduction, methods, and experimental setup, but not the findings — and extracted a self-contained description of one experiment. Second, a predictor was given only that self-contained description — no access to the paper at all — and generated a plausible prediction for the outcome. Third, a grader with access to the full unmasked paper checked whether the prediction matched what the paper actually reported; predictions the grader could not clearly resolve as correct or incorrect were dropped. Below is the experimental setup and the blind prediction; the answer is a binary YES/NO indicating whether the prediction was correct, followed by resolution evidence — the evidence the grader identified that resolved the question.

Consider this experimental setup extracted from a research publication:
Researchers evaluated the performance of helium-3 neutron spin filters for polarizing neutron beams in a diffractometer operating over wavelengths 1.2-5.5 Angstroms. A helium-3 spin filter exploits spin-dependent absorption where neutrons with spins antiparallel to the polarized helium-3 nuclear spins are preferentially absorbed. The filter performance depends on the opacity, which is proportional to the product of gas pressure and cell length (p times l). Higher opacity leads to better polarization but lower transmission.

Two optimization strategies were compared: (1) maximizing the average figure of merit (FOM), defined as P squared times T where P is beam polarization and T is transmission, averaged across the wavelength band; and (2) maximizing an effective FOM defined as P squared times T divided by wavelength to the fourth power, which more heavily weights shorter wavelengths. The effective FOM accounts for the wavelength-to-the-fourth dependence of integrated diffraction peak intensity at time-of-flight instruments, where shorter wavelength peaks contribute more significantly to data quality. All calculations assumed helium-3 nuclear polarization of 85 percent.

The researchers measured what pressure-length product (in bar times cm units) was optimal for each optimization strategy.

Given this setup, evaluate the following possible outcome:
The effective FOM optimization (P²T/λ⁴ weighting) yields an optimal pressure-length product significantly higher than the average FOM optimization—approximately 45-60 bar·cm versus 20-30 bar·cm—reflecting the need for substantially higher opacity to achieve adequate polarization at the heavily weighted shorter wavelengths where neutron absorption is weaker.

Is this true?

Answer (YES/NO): NO